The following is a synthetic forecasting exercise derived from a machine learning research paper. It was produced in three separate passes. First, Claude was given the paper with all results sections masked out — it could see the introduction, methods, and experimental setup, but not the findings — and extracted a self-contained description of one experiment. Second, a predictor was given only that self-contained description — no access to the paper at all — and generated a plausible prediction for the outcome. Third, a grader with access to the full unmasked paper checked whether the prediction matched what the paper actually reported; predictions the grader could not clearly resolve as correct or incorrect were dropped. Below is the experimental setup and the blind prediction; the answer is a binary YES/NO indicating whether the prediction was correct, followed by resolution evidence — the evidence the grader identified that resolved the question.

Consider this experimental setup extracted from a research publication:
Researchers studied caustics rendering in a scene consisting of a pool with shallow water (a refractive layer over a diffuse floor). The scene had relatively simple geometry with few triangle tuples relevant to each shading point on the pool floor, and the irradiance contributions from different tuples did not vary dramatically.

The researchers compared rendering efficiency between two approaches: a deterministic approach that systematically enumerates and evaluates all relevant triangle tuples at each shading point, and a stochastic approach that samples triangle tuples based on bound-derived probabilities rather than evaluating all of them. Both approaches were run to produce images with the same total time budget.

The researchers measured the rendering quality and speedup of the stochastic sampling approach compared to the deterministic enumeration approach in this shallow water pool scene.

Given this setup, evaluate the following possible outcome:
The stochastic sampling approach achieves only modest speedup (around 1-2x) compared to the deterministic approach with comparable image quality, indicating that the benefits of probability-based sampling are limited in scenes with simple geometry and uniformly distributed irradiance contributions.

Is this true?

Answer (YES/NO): YES